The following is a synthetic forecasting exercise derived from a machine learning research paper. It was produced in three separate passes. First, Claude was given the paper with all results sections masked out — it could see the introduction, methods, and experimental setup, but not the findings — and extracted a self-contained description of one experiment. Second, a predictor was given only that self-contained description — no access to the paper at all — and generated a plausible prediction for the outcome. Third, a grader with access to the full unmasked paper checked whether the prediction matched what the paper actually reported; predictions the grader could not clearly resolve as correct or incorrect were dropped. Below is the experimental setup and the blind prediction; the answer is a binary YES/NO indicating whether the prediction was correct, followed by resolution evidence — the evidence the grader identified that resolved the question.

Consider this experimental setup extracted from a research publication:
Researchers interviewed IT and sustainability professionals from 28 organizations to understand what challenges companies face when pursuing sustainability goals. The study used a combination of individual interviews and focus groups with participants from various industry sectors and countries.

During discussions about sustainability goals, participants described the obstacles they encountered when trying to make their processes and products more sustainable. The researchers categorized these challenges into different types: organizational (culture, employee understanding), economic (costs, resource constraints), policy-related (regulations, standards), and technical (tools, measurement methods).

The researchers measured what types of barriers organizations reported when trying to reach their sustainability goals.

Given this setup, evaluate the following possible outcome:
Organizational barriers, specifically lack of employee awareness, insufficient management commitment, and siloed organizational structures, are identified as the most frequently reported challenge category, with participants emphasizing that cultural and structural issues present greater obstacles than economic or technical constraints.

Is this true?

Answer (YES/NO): NO